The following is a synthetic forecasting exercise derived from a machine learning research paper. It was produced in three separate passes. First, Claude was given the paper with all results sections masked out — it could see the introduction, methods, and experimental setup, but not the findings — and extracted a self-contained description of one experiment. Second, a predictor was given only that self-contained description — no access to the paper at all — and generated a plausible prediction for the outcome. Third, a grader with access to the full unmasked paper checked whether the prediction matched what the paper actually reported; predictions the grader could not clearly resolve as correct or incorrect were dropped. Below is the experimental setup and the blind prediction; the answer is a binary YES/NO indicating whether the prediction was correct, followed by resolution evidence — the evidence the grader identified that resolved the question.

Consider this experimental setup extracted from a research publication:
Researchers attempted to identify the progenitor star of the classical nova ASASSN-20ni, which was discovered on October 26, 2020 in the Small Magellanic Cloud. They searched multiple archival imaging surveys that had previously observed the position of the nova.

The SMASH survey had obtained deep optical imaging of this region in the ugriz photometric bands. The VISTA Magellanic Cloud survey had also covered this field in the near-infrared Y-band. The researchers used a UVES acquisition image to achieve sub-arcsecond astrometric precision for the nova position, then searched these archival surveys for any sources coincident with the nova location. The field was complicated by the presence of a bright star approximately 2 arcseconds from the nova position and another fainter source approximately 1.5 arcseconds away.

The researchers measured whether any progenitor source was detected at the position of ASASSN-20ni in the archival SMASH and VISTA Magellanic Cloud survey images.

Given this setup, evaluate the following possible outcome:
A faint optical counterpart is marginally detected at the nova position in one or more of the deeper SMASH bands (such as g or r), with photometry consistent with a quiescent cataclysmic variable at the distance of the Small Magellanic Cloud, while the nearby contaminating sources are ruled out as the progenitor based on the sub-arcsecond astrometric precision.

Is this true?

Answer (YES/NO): NO